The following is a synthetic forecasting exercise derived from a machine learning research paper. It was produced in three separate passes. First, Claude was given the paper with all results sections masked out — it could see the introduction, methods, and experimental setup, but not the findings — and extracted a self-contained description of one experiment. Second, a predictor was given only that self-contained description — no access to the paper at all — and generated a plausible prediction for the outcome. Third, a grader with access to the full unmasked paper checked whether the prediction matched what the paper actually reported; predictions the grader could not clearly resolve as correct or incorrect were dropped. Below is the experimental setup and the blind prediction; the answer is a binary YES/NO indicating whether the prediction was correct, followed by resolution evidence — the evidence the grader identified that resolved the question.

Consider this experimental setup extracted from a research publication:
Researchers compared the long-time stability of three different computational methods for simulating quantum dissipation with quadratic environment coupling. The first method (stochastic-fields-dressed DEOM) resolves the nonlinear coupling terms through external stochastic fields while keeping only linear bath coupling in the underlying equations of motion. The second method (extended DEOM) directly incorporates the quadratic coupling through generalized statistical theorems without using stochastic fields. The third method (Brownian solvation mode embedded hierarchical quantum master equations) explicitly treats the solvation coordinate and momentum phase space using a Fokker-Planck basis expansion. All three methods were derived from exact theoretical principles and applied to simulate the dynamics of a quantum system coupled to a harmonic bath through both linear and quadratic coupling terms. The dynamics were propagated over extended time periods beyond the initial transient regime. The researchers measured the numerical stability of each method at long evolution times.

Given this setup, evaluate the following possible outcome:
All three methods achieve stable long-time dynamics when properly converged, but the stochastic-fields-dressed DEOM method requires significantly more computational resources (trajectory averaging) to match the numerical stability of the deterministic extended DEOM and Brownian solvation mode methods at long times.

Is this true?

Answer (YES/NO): NO